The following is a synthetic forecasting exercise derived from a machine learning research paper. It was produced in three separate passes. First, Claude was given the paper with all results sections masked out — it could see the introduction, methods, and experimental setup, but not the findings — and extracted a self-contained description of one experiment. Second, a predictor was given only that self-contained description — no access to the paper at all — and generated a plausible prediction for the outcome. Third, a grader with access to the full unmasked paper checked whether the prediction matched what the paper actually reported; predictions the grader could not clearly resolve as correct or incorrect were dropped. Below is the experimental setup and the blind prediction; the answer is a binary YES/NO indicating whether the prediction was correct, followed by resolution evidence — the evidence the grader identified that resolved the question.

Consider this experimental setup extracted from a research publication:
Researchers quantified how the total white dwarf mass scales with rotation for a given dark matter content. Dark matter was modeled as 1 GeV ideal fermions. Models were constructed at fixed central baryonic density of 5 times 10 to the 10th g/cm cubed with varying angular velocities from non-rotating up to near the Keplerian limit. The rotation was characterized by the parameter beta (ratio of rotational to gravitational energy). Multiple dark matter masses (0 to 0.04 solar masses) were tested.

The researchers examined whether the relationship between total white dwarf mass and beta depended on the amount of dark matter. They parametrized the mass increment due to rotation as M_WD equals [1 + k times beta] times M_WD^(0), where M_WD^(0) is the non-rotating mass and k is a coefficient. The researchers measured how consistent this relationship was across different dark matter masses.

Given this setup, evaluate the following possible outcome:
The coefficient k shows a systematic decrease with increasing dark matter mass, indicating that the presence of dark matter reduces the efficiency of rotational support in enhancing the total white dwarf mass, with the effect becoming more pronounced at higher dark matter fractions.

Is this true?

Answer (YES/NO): NO